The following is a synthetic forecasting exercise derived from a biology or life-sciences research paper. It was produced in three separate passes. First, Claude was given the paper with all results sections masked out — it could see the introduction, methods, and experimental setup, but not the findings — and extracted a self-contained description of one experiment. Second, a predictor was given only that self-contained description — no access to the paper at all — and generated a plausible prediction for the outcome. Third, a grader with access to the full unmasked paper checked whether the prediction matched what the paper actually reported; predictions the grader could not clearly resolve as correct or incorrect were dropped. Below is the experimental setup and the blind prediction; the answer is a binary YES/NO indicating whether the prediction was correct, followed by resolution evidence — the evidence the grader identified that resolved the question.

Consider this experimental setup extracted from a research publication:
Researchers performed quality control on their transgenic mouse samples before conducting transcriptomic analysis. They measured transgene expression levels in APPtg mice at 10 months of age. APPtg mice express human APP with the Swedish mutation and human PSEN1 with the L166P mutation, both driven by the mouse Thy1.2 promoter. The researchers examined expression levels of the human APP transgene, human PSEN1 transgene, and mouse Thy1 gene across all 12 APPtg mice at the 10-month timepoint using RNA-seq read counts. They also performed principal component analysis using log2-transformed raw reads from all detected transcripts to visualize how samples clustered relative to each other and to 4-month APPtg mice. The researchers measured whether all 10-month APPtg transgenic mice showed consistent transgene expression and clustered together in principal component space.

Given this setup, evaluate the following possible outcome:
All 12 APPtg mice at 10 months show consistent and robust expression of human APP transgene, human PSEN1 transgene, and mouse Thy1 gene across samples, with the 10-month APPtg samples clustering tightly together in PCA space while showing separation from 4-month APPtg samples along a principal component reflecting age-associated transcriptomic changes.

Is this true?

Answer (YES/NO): NO